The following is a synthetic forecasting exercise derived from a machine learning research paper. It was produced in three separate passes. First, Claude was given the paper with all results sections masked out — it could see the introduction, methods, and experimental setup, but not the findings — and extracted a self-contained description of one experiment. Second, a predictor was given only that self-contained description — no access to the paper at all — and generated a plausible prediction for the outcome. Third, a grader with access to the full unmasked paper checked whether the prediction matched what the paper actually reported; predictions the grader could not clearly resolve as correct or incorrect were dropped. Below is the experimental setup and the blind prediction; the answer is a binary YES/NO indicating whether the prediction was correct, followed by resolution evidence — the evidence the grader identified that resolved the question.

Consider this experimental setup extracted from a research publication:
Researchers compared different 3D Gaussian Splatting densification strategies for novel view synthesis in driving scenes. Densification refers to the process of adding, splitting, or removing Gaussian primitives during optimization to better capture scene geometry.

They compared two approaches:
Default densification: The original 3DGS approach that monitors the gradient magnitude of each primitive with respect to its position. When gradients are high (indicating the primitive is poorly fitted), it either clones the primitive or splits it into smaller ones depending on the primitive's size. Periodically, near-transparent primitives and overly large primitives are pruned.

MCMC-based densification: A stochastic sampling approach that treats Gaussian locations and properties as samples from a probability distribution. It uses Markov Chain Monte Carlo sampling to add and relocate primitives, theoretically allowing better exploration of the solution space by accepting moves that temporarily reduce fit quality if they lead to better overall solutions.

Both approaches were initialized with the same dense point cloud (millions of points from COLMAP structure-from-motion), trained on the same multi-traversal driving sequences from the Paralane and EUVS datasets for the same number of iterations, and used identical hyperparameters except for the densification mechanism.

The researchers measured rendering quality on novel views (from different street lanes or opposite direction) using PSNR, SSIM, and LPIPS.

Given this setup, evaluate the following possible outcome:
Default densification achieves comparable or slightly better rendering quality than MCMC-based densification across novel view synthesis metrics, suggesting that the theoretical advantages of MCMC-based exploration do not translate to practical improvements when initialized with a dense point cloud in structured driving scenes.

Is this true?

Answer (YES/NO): YES